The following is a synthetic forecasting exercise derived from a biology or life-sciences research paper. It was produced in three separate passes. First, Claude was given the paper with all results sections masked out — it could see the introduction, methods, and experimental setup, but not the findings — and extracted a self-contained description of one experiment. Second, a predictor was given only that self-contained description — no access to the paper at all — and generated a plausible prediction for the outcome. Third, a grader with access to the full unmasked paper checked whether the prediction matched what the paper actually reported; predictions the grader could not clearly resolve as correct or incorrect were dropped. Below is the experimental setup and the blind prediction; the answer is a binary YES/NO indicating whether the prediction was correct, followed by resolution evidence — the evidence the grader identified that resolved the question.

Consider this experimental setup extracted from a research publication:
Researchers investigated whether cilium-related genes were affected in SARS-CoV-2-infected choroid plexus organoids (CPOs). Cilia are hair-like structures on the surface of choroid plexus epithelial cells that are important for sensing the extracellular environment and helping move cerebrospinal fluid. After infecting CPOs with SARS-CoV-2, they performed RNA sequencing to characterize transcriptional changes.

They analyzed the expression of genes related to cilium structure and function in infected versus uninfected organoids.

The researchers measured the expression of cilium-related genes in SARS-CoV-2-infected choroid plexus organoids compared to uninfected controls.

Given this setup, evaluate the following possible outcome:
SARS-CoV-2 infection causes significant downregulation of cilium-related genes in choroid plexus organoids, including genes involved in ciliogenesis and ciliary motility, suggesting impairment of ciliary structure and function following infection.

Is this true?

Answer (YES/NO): NO